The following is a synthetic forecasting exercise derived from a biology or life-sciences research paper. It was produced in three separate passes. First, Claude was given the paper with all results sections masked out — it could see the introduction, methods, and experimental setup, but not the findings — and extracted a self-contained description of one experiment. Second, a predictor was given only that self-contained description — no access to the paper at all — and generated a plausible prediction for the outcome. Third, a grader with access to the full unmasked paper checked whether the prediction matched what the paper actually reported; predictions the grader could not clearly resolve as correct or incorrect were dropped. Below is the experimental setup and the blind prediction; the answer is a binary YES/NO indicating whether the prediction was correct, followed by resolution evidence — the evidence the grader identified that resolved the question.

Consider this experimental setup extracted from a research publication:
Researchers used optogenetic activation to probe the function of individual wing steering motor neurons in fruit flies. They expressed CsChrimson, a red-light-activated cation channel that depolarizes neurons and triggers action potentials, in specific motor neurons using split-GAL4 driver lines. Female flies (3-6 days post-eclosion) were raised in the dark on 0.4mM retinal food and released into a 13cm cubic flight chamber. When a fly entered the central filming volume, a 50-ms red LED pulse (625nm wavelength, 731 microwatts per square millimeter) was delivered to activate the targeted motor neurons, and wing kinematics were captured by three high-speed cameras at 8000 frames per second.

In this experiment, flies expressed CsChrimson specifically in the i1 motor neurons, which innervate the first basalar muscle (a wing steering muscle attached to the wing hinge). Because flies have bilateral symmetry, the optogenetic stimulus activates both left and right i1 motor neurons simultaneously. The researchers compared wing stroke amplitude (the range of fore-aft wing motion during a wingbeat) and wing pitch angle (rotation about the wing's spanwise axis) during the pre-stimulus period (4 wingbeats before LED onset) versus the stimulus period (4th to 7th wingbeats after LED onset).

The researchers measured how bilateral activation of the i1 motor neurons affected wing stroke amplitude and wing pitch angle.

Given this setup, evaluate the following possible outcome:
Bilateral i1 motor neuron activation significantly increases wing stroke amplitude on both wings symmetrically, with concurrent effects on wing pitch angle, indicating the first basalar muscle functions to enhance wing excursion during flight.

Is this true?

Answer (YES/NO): NO